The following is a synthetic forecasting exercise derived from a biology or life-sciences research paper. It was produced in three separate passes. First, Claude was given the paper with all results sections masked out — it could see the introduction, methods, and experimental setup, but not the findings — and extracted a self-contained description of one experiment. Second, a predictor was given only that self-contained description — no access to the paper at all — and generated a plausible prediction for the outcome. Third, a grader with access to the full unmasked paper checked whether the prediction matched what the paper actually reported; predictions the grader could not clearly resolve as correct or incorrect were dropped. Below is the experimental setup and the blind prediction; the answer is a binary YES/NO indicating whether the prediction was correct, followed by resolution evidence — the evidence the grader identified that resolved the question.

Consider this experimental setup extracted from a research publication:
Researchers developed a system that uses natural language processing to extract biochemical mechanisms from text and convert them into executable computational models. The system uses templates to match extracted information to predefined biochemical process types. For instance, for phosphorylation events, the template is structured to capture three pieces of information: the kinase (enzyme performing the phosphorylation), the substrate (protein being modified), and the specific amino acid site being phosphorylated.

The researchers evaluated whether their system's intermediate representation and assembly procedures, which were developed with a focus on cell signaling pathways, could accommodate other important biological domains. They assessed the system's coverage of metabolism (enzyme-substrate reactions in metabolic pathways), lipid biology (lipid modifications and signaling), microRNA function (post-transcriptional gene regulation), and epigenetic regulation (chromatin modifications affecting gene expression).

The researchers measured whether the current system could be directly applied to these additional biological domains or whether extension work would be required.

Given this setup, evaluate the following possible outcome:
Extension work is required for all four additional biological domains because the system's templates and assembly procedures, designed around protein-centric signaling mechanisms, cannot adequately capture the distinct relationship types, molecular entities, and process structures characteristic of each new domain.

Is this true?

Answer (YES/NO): YES